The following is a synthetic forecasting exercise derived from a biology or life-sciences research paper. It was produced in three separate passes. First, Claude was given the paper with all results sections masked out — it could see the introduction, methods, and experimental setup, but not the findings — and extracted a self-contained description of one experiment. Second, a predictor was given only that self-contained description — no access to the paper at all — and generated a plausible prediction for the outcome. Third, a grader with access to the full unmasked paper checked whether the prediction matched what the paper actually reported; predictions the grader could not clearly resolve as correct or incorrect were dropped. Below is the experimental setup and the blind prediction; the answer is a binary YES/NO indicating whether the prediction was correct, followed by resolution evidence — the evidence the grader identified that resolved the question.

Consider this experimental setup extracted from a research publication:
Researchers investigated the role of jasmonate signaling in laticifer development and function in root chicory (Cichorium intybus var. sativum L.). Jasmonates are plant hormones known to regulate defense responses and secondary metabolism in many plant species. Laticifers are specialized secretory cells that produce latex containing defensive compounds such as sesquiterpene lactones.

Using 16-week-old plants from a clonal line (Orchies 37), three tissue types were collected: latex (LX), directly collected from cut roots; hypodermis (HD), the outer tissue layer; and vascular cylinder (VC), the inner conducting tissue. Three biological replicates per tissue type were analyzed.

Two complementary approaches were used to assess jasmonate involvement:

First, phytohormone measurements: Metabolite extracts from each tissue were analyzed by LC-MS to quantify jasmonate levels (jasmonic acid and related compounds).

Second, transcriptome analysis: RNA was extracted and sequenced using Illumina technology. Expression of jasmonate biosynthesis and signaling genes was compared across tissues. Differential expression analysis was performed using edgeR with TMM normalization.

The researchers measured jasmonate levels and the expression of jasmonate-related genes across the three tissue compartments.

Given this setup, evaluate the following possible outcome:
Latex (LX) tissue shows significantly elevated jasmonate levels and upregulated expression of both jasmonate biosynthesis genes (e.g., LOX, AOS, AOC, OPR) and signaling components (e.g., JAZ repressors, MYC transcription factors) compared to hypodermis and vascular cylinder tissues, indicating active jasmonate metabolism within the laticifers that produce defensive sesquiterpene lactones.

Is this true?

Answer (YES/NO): NO